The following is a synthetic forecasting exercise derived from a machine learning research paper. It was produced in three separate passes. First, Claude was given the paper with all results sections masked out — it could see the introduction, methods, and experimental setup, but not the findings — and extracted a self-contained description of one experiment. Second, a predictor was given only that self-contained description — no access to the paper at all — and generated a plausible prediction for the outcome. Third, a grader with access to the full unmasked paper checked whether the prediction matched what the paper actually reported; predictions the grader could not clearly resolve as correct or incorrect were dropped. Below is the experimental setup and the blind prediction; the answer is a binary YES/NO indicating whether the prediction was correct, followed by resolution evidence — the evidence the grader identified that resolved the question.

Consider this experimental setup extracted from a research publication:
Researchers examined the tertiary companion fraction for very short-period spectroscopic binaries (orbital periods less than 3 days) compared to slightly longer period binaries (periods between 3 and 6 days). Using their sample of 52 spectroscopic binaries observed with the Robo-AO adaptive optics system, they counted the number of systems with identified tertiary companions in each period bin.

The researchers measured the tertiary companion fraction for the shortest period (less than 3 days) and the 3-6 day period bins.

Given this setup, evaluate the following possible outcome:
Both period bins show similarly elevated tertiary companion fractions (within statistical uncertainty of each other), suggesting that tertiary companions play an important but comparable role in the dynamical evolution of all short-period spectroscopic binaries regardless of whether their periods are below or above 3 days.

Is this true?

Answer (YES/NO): YES